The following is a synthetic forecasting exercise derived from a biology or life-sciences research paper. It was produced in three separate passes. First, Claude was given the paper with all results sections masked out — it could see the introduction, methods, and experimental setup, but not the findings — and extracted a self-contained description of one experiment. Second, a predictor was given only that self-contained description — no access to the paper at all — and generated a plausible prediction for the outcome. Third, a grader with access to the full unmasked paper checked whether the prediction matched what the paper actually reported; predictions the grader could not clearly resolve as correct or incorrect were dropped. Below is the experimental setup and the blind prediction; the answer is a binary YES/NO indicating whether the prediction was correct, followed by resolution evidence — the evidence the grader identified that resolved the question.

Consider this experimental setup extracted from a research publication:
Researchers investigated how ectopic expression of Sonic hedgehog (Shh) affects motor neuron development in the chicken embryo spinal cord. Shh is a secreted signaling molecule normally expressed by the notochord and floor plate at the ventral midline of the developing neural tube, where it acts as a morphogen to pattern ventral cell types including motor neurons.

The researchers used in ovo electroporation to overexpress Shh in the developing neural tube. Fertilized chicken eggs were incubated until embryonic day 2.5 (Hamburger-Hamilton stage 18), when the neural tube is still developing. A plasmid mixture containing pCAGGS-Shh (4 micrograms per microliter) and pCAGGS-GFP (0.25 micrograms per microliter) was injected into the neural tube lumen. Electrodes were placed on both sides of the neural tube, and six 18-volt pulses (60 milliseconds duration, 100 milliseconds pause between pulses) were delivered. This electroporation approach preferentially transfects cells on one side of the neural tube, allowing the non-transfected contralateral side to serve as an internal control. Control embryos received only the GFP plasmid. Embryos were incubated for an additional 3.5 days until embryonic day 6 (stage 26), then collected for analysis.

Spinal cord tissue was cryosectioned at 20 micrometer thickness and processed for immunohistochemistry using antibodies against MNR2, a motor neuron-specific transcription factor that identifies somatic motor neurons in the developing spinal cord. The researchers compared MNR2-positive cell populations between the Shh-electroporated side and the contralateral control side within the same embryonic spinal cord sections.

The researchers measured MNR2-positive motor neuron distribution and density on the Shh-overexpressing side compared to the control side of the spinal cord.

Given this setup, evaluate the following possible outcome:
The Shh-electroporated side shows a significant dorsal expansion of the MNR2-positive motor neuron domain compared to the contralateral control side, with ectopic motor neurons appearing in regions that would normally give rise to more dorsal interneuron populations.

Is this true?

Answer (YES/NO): NO